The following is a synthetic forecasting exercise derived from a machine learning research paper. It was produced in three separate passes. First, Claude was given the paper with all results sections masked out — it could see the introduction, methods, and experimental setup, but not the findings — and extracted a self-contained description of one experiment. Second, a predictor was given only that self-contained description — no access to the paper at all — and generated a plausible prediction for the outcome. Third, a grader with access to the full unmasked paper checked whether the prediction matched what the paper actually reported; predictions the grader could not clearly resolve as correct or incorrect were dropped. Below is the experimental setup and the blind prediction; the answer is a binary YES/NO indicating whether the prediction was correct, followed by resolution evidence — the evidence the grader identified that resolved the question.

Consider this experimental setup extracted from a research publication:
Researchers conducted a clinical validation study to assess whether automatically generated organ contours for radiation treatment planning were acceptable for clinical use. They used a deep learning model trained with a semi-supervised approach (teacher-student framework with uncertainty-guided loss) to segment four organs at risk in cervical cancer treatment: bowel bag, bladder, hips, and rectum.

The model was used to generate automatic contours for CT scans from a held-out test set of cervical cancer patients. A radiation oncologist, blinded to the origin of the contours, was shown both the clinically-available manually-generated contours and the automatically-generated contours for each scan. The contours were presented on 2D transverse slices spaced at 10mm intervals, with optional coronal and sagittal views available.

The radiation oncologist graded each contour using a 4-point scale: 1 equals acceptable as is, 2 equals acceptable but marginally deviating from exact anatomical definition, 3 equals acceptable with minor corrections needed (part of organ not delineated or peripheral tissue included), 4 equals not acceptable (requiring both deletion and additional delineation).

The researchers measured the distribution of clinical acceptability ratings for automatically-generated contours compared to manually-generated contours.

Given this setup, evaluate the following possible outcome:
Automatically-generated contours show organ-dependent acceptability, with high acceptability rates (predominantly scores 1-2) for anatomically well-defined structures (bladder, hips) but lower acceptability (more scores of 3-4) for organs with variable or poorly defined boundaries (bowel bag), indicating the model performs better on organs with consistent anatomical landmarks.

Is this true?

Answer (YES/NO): NO